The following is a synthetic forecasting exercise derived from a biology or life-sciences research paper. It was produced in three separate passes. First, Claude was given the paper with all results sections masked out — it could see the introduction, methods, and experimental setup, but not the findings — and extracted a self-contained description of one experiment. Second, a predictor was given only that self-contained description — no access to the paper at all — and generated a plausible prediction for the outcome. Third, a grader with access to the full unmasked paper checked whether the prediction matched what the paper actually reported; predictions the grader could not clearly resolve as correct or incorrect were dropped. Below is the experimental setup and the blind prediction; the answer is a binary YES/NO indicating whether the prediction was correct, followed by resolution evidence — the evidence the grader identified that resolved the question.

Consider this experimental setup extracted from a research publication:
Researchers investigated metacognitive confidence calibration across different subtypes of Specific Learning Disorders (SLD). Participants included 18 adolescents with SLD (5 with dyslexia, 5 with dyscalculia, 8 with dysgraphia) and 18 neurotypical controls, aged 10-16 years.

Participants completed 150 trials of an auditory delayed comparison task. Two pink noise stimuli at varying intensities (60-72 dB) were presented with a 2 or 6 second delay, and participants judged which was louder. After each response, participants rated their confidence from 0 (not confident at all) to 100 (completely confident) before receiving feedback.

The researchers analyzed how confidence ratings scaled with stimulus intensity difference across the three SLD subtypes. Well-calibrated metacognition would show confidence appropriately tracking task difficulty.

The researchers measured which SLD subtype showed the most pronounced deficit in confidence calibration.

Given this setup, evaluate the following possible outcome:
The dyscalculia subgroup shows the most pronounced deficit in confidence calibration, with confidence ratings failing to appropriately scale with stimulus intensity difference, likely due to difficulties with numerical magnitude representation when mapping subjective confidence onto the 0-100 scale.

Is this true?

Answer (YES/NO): NO